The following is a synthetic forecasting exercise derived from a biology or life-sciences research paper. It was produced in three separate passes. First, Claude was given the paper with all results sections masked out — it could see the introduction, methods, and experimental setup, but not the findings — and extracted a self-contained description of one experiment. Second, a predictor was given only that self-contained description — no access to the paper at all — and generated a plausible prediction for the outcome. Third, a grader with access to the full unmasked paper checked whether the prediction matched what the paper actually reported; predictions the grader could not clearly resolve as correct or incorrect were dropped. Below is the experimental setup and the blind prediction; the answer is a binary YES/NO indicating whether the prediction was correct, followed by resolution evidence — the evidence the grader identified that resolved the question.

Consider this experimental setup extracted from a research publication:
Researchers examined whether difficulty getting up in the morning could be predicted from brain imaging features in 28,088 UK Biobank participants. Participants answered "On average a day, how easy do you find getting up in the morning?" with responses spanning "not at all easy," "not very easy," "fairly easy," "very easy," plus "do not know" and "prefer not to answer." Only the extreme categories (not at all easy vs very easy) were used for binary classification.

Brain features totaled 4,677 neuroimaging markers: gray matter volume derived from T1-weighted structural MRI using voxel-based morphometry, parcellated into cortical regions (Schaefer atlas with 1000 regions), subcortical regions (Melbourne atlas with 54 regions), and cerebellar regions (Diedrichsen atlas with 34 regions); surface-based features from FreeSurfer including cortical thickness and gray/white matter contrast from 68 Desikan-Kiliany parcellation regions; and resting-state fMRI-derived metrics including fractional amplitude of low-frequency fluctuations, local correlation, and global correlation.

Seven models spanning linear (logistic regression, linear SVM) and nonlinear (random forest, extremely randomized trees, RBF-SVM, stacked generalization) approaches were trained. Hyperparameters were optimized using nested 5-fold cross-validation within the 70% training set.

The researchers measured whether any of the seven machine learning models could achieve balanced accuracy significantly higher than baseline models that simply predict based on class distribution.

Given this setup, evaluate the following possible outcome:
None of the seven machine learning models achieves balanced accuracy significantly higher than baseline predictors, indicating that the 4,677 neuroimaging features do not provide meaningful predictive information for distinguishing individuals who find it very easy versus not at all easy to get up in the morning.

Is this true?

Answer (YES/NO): NO